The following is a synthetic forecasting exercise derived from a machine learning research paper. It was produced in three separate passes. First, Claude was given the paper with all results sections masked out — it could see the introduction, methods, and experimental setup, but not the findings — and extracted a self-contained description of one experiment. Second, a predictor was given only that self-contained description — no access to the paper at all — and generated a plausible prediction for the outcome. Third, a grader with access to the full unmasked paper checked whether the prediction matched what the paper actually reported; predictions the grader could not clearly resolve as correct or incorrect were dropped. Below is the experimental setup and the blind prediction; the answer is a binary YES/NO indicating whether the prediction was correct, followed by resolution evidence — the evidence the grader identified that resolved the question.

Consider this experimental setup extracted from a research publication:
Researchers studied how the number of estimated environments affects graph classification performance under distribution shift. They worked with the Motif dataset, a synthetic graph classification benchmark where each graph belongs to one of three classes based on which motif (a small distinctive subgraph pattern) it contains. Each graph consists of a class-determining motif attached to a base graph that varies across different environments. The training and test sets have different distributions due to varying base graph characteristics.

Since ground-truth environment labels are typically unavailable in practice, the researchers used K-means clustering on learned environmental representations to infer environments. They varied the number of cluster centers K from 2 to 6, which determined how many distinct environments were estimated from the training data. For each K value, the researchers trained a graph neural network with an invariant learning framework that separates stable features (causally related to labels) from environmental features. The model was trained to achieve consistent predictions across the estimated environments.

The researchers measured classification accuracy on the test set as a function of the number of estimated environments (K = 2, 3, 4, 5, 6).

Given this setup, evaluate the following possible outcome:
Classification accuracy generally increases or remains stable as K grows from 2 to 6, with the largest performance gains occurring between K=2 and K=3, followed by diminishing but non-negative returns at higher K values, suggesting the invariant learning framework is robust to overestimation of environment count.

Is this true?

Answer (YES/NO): NO